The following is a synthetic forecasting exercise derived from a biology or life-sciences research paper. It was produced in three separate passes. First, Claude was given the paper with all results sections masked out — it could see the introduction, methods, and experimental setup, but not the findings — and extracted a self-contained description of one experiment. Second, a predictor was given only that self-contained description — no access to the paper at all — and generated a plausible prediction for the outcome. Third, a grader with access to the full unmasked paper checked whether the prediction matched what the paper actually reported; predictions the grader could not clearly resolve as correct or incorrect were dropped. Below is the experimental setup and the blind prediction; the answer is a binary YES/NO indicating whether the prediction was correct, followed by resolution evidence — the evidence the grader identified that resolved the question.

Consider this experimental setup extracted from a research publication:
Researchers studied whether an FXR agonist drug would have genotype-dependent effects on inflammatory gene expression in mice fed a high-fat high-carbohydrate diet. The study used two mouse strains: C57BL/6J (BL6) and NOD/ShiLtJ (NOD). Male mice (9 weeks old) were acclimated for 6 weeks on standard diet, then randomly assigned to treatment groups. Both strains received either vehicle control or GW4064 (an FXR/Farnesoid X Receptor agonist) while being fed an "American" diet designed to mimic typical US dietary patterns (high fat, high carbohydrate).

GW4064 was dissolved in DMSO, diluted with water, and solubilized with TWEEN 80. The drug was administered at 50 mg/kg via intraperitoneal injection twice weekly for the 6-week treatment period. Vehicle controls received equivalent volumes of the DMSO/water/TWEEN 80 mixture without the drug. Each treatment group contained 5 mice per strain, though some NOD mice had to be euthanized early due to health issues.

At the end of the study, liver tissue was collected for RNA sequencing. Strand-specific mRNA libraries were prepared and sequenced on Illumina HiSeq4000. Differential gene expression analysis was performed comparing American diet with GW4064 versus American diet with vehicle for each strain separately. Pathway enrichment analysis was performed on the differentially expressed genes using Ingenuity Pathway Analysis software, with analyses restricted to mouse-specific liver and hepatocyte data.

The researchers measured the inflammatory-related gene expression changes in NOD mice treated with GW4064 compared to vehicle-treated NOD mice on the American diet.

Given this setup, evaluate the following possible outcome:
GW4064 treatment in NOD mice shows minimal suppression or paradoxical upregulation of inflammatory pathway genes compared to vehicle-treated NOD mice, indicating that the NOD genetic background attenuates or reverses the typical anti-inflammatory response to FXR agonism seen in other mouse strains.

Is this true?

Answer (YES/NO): YES